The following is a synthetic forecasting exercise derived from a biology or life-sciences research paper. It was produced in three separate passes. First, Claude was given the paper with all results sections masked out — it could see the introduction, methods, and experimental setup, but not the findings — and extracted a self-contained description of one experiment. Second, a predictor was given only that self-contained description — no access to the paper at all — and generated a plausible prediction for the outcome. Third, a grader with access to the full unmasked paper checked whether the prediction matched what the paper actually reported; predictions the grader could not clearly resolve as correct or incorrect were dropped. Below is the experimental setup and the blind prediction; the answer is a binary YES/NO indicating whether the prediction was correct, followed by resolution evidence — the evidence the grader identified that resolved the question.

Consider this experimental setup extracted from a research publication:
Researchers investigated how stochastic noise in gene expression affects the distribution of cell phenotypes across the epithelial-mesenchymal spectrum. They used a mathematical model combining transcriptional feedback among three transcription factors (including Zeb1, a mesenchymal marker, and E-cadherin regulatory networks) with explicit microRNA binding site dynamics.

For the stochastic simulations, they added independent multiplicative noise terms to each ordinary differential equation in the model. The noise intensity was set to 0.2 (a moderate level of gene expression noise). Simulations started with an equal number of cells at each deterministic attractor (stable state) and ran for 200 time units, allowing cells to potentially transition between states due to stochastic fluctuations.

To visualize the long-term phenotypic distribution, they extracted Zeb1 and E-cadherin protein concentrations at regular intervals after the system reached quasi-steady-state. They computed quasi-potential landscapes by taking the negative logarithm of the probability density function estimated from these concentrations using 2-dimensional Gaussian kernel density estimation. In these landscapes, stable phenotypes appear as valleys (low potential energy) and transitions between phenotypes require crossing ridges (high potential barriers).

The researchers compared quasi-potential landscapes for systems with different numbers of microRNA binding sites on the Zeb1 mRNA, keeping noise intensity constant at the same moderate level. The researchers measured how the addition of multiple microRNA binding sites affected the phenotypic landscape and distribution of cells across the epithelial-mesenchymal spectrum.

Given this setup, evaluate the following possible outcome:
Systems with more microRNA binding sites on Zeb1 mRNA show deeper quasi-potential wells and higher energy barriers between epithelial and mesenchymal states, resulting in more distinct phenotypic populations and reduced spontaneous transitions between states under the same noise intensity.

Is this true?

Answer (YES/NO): NO